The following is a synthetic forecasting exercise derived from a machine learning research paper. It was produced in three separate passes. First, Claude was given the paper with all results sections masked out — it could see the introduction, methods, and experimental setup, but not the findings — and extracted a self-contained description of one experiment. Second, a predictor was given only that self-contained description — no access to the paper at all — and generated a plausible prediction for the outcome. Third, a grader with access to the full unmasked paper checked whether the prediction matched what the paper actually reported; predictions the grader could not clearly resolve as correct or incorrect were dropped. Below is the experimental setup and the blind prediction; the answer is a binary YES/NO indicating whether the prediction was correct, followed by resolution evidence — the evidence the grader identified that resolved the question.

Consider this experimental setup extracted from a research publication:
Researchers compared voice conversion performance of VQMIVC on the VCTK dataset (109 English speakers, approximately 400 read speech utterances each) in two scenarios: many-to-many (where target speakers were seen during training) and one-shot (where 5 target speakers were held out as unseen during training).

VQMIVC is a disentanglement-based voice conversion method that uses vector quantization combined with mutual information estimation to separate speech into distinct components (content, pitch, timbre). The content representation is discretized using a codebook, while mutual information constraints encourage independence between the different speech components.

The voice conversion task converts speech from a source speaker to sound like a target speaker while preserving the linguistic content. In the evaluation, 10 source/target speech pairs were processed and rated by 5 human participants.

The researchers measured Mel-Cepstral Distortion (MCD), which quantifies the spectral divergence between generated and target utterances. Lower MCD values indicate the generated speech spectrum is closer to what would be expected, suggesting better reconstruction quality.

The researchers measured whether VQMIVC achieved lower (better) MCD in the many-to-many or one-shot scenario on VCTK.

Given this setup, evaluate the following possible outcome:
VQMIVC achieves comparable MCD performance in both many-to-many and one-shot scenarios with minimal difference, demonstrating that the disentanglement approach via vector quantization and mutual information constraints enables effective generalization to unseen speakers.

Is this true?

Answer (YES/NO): NO